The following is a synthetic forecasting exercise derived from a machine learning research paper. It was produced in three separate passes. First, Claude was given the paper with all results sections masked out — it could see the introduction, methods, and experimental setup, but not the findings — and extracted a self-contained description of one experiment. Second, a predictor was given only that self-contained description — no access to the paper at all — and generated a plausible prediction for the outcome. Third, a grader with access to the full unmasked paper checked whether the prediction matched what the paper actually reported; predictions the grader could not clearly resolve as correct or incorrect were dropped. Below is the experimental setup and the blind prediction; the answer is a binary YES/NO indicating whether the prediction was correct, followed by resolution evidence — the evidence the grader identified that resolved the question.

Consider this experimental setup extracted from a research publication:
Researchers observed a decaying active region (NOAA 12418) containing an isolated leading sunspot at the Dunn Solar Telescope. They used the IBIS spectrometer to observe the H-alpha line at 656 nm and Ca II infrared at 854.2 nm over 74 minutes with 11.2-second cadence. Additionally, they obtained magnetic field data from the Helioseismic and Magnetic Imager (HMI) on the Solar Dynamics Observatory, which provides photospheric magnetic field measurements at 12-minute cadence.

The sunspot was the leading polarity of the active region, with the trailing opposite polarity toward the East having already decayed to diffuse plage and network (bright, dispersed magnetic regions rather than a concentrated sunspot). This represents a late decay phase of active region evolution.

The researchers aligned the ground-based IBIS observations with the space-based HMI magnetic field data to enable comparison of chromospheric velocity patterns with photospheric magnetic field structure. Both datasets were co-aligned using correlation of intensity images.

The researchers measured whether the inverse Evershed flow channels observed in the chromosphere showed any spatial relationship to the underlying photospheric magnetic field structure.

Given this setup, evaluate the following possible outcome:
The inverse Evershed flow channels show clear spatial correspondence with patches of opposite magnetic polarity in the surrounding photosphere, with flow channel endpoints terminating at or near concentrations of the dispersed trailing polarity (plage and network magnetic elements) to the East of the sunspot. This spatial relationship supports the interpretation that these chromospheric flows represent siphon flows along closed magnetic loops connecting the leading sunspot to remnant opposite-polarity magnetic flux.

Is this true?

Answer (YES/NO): NO